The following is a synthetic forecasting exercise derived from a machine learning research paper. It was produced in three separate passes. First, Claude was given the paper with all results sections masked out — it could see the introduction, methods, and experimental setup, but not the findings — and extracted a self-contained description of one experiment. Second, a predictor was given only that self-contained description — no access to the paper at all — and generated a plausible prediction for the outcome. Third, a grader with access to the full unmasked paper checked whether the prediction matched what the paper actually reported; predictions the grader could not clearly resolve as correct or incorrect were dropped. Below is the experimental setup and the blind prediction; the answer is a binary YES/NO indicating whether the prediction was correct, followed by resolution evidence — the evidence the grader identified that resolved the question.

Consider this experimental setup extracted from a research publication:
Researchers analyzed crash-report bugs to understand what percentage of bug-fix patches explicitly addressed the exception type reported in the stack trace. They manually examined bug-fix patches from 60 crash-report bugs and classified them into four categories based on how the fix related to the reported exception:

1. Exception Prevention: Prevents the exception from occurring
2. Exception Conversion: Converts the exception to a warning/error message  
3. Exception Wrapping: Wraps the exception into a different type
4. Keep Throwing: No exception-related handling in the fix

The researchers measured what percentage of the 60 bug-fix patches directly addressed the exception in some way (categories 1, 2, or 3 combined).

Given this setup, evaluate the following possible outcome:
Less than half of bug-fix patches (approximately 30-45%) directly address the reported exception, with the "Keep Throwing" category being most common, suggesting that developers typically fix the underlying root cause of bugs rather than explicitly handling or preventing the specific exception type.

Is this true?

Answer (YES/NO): NO